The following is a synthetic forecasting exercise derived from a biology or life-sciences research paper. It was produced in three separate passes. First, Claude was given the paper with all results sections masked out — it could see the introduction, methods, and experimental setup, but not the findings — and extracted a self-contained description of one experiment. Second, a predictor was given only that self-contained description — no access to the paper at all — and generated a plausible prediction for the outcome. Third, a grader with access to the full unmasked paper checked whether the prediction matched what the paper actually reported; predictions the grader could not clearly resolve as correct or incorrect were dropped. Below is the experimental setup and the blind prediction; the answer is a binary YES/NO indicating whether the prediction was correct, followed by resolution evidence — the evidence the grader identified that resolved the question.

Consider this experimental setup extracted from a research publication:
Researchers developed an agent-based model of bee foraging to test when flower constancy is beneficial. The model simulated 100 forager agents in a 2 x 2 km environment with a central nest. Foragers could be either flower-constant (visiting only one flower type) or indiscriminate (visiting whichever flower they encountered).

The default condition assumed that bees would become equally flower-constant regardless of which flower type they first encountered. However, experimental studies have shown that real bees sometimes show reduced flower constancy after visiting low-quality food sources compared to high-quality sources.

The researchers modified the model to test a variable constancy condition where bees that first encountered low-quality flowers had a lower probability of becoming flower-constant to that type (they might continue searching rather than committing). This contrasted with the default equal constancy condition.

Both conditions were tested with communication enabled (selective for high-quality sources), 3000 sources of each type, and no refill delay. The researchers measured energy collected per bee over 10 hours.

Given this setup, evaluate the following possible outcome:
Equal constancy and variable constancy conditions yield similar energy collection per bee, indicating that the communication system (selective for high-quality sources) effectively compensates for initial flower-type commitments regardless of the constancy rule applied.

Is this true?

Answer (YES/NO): NO